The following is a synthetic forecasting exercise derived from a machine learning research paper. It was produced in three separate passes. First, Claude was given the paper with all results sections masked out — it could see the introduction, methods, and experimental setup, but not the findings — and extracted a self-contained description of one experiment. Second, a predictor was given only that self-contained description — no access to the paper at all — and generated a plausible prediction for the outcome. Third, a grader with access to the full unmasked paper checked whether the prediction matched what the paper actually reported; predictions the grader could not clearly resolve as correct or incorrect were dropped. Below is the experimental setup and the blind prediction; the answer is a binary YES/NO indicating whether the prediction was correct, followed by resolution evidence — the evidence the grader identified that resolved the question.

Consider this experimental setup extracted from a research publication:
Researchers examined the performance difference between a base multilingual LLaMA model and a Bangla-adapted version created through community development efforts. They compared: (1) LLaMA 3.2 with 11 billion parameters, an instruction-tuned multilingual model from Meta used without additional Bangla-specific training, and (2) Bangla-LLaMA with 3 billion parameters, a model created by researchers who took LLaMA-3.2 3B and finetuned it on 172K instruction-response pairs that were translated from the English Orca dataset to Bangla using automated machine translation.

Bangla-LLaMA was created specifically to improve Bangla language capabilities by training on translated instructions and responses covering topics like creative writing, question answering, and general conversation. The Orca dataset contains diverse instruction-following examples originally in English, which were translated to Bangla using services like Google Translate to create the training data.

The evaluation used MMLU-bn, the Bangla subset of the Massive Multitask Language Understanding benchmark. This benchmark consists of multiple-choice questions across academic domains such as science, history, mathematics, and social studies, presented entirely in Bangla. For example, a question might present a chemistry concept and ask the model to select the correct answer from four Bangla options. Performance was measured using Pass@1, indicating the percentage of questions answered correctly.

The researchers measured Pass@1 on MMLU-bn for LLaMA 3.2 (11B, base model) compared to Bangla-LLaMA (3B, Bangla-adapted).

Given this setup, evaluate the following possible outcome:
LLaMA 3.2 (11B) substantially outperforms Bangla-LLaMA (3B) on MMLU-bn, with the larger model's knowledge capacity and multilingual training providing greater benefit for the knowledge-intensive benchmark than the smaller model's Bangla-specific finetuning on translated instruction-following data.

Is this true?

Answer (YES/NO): YES